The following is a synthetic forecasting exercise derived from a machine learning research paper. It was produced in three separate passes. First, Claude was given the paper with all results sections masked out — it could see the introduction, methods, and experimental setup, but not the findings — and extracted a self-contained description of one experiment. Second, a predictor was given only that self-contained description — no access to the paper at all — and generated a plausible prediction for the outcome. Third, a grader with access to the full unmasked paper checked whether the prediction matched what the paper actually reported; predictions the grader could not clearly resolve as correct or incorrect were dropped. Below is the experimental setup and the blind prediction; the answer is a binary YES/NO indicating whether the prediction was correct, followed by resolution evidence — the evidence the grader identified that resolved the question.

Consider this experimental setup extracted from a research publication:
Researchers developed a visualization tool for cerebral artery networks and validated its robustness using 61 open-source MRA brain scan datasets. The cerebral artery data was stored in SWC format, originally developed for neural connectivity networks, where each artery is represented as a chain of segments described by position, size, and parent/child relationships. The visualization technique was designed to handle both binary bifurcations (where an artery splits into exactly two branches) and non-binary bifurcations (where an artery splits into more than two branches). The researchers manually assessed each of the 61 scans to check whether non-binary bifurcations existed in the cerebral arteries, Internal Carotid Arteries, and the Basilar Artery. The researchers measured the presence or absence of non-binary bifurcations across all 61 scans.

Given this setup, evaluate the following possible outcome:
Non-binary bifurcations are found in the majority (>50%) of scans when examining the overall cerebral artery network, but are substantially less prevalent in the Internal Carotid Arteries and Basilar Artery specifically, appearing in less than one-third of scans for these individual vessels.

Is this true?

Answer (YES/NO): NO